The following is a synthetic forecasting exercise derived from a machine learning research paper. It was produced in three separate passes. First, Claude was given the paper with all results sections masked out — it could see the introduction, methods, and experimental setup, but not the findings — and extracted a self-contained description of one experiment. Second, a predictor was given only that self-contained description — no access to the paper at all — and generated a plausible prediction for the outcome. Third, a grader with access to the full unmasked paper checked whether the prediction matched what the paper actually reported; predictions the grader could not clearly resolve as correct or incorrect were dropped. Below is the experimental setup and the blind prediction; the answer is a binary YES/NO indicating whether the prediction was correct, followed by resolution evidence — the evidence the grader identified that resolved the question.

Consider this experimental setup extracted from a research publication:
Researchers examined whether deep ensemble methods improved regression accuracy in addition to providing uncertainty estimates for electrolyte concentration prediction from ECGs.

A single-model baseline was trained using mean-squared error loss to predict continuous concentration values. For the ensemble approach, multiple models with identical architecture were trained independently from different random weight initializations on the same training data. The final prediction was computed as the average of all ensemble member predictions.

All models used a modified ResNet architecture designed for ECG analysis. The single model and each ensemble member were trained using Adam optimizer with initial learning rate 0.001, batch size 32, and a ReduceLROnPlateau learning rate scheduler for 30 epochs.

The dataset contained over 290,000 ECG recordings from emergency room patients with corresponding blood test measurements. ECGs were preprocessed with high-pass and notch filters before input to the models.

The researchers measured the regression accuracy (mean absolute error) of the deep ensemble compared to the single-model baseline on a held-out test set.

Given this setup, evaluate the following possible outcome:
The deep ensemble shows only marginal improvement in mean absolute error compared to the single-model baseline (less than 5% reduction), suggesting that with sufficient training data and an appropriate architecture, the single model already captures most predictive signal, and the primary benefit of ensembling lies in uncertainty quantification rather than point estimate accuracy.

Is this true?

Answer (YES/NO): YES